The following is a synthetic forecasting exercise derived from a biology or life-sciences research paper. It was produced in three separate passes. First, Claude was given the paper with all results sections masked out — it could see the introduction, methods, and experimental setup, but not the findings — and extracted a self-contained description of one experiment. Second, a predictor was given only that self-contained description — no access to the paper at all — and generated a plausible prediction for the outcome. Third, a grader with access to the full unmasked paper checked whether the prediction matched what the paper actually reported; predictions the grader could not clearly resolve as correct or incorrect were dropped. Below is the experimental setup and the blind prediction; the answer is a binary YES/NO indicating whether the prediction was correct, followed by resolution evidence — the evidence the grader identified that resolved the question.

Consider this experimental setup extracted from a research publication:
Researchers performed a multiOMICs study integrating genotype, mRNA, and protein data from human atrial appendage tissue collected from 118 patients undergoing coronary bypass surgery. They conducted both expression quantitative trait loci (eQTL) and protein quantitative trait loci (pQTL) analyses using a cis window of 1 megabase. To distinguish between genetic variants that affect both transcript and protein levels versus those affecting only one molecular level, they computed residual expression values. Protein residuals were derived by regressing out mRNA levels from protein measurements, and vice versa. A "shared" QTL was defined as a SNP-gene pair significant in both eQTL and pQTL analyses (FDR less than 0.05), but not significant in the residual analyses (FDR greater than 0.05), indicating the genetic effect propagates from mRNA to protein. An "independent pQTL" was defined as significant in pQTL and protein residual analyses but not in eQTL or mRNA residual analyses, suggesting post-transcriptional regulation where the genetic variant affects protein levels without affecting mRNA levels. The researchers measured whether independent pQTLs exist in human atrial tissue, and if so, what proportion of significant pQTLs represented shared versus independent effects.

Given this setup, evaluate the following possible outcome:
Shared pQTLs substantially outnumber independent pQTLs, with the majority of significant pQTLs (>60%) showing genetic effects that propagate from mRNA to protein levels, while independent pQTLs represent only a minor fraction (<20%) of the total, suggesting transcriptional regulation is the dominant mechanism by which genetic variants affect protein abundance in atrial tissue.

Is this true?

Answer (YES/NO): NO